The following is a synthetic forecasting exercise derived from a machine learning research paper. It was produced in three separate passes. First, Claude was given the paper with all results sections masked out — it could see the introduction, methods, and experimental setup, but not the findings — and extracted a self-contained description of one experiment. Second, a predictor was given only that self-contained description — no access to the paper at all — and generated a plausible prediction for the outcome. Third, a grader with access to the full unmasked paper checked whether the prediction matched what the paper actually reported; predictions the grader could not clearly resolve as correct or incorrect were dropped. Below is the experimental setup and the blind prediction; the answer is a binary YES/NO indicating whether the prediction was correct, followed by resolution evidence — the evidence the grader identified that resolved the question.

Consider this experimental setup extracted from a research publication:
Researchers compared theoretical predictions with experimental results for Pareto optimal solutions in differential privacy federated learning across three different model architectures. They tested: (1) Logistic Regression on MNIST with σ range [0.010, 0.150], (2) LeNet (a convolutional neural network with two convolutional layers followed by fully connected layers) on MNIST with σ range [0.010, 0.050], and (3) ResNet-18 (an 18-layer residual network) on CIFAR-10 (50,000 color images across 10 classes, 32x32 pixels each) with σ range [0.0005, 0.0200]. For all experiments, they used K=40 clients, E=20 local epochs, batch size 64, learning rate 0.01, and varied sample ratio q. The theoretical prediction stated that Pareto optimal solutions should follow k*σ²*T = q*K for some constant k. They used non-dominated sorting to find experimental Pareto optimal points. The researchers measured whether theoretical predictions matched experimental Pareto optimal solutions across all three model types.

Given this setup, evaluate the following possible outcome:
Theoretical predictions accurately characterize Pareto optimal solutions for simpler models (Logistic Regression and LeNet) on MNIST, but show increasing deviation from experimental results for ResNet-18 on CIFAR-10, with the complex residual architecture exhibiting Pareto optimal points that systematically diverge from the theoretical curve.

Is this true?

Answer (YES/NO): NO